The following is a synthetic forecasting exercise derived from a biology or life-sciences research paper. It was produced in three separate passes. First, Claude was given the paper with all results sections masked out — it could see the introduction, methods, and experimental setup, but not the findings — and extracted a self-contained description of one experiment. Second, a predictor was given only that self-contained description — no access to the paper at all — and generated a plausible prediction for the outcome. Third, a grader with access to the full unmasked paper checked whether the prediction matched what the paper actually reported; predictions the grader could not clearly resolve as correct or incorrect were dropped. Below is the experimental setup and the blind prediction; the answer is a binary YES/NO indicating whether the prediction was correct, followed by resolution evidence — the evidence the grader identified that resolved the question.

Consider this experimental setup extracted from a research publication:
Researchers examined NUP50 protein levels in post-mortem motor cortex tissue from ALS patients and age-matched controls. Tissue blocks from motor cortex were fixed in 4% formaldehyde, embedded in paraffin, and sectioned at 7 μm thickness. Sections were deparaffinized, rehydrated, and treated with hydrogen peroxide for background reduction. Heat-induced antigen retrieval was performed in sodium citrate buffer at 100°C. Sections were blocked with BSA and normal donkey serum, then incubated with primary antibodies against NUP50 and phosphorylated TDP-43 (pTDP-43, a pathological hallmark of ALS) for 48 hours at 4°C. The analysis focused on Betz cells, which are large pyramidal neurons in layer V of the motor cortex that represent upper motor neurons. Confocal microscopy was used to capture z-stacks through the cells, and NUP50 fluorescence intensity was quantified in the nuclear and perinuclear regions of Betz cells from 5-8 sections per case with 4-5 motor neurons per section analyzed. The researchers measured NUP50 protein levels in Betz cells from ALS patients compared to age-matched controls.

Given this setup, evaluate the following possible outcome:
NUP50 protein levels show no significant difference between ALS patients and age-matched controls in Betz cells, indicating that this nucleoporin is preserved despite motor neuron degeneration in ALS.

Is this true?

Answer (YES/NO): NO